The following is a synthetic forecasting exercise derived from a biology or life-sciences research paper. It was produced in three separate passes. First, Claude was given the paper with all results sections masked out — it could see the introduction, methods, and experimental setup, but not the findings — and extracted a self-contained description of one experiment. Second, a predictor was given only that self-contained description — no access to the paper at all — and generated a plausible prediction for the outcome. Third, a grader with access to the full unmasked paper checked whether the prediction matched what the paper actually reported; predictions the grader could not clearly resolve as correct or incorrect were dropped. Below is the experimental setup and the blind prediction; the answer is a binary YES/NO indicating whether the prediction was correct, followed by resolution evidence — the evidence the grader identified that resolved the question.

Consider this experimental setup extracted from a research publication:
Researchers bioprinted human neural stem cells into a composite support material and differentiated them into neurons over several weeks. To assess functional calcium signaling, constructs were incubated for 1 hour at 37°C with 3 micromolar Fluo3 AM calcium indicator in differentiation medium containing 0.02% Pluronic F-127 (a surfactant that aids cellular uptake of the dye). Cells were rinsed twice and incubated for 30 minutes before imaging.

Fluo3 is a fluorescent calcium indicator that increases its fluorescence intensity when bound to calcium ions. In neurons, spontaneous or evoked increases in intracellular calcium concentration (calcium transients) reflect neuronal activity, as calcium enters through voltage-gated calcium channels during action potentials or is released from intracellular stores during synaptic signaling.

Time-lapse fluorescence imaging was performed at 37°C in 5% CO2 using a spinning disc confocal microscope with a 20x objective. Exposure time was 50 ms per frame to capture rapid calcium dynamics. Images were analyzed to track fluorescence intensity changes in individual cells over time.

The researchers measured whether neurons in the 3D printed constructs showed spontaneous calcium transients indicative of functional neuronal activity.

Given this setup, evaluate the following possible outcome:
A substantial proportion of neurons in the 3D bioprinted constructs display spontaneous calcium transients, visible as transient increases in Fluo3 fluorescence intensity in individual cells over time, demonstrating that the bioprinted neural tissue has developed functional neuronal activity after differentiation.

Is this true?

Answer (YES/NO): YES